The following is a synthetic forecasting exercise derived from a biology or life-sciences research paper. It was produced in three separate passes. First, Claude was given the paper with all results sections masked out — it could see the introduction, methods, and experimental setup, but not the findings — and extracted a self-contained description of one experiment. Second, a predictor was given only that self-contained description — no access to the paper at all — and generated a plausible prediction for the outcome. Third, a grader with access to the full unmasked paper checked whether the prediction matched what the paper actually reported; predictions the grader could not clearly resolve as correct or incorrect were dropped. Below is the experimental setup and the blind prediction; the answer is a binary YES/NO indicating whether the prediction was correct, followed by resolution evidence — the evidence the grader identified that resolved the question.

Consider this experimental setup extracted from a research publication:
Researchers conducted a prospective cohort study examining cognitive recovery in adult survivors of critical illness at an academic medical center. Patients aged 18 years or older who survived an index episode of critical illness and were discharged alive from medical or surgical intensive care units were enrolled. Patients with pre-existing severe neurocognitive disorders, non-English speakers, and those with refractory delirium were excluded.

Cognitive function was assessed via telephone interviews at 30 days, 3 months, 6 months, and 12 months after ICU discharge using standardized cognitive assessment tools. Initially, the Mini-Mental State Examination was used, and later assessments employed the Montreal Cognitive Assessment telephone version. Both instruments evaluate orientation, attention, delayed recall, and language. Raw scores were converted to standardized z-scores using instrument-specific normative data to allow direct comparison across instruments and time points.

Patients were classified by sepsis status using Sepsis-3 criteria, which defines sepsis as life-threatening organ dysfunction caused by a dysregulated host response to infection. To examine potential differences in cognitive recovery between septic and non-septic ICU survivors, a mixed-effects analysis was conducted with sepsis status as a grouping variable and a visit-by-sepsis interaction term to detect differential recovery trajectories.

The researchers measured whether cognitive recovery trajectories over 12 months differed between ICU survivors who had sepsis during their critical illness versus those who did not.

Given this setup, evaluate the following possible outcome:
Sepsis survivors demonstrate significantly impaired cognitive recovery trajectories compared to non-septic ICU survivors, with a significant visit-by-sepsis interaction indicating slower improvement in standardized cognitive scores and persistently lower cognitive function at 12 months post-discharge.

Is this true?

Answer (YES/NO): NO